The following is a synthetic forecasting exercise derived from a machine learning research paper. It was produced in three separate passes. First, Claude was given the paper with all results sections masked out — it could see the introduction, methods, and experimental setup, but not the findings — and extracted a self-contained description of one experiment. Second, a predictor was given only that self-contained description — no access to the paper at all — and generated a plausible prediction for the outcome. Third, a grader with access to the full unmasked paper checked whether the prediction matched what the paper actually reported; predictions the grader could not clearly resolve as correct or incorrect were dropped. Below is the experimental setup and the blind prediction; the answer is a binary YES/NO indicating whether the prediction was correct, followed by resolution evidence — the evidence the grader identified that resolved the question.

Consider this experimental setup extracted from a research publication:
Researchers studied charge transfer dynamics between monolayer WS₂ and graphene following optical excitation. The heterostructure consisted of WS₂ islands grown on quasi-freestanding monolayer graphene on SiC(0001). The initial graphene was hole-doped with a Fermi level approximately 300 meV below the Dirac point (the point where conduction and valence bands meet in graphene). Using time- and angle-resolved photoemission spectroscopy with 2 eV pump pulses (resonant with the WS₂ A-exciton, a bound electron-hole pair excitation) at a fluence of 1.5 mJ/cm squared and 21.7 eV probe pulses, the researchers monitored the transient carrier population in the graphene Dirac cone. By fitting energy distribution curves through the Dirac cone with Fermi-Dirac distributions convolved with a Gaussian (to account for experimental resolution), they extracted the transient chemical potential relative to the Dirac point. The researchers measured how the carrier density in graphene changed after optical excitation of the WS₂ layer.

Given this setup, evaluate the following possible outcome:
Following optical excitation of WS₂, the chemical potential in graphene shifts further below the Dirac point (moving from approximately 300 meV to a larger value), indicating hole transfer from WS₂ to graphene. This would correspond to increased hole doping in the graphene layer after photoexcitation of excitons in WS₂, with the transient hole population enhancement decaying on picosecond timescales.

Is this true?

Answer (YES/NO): YES